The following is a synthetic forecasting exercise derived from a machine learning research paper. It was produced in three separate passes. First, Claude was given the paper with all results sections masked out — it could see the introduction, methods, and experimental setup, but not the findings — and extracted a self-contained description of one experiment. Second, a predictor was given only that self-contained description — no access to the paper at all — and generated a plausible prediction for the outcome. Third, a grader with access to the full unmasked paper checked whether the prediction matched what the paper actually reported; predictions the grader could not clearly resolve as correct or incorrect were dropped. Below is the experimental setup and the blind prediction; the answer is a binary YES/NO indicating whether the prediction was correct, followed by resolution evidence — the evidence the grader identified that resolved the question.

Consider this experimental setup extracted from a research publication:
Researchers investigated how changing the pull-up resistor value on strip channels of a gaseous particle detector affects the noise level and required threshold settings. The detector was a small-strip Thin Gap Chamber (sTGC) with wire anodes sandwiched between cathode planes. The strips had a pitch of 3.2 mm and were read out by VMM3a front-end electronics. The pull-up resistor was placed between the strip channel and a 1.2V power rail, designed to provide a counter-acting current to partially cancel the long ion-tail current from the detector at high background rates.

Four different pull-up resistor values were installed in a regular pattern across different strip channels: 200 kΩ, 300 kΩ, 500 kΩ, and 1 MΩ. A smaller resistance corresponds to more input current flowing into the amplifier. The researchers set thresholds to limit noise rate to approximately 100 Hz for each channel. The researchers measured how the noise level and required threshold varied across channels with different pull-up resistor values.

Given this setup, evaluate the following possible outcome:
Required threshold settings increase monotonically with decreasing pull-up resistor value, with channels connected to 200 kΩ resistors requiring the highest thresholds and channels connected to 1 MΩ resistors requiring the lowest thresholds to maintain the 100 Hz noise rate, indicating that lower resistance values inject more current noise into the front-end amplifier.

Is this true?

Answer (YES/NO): NO